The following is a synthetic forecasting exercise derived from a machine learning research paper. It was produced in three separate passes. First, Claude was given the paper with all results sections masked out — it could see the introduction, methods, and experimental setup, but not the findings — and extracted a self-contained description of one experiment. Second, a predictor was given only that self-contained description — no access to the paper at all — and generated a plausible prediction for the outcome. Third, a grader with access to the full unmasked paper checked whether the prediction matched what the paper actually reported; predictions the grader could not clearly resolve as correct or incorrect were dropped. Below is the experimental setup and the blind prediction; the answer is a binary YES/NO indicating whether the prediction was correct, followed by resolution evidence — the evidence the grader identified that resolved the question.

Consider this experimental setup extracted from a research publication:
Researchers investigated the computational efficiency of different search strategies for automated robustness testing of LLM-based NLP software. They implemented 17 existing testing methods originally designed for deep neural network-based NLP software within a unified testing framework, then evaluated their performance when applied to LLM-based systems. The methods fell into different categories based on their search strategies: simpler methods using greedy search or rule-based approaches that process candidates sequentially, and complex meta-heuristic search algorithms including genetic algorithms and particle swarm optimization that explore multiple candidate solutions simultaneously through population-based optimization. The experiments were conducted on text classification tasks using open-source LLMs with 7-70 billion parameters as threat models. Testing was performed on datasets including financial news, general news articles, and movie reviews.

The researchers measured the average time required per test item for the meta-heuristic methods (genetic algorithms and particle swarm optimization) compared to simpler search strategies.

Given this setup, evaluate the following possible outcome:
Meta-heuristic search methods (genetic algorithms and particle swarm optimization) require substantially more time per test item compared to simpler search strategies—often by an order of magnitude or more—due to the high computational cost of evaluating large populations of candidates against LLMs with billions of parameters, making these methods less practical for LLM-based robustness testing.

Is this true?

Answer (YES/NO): YES